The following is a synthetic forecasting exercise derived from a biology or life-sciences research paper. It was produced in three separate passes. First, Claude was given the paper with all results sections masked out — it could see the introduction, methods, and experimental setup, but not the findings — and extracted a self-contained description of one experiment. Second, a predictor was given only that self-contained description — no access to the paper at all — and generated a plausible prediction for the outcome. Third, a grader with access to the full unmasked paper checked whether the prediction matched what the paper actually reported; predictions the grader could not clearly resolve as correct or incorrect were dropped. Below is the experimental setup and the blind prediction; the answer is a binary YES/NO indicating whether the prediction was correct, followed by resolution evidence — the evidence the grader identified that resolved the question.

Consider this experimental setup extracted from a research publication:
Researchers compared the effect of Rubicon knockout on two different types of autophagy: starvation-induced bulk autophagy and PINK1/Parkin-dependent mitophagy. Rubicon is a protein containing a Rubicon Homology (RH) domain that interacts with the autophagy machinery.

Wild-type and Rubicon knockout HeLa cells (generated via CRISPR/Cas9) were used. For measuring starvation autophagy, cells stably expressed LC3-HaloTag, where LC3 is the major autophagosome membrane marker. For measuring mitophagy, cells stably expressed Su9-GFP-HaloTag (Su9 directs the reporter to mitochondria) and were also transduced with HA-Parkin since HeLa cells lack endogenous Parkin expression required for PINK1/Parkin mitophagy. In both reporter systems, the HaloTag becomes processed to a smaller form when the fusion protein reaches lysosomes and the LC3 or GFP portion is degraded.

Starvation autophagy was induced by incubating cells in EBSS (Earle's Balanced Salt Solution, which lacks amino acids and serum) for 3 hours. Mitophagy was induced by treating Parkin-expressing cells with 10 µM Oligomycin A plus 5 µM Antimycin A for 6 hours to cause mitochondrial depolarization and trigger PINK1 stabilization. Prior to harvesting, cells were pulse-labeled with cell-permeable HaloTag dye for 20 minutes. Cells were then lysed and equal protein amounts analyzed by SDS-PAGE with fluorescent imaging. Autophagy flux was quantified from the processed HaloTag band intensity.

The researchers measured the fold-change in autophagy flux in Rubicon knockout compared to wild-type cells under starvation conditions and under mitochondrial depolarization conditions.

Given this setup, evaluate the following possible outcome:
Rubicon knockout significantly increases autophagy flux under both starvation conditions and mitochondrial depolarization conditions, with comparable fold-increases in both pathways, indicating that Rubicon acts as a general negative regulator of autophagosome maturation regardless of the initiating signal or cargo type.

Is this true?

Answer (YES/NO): NO